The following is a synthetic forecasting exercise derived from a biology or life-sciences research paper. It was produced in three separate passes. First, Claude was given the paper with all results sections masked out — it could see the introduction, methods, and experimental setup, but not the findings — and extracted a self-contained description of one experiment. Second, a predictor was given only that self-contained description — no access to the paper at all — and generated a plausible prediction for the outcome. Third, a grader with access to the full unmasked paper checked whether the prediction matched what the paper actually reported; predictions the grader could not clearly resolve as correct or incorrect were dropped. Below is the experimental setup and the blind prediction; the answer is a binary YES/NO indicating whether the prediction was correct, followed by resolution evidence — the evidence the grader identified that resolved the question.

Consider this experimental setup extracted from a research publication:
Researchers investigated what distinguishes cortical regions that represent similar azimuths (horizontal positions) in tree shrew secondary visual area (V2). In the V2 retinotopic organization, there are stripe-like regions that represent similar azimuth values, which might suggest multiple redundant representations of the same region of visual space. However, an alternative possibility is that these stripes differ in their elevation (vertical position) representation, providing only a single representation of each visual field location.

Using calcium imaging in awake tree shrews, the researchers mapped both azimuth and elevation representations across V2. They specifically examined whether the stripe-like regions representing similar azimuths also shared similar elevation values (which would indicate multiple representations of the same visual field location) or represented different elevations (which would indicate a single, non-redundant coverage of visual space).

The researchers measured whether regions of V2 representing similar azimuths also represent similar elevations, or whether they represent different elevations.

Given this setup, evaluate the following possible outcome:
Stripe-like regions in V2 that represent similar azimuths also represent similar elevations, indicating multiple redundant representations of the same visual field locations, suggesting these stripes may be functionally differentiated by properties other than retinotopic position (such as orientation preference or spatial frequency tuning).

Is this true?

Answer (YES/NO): NO